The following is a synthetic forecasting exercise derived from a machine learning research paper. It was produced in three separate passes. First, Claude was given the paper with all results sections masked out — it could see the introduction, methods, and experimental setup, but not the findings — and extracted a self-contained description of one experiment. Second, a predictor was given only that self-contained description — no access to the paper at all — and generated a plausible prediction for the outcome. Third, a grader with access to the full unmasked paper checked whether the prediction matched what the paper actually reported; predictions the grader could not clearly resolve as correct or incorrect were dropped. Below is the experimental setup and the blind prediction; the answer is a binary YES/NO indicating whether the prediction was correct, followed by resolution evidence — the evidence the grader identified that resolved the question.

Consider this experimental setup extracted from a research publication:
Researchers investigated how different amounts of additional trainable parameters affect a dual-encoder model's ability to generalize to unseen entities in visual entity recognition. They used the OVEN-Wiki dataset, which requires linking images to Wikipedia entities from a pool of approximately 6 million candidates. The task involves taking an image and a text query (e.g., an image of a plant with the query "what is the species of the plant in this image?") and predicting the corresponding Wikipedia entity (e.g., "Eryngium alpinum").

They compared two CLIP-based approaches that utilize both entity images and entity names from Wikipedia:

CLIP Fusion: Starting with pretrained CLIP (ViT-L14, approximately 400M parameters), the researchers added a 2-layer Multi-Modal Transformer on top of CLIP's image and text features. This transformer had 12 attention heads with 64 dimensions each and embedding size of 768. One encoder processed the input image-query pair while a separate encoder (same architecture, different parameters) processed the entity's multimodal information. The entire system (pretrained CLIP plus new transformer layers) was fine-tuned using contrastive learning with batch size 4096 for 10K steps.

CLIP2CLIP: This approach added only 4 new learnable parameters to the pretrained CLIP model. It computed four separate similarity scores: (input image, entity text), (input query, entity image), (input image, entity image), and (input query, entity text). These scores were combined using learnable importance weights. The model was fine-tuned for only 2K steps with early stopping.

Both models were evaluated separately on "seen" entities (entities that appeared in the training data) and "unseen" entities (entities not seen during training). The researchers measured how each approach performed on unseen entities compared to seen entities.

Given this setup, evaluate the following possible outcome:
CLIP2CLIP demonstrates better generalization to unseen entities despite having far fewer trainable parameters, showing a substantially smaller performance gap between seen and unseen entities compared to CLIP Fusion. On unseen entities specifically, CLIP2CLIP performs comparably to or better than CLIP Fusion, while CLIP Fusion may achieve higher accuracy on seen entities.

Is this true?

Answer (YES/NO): YES